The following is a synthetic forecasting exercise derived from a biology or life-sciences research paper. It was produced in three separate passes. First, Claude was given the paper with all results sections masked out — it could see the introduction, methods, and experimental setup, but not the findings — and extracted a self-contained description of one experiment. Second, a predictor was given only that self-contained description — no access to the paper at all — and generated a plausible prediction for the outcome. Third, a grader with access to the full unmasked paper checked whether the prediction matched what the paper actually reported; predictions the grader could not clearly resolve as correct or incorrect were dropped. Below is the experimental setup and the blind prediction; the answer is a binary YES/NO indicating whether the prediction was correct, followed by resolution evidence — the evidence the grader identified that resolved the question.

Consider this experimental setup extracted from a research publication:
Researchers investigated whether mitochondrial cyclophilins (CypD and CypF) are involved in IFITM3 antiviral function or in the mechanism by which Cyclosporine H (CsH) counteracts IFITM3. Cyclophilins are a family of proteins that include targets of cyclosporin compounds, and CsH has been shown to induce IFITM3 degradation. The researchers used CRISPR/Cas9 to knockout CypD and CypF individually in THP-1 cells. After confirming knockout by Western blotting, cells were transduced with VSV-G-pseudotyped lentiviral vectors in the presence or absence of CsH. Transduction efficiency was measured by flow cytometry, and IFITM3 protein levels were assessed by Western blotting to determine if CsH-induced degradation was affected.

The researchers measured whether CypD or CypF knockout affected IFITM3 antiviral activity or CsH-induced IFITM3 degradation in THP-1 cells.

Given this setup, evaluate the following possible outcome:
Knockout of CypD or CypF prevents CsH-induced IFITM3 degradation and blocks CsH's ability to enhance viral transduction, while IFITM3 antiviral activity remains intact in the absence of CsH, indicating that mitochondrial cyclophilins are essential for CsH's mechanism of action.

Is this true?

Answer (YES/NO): NO